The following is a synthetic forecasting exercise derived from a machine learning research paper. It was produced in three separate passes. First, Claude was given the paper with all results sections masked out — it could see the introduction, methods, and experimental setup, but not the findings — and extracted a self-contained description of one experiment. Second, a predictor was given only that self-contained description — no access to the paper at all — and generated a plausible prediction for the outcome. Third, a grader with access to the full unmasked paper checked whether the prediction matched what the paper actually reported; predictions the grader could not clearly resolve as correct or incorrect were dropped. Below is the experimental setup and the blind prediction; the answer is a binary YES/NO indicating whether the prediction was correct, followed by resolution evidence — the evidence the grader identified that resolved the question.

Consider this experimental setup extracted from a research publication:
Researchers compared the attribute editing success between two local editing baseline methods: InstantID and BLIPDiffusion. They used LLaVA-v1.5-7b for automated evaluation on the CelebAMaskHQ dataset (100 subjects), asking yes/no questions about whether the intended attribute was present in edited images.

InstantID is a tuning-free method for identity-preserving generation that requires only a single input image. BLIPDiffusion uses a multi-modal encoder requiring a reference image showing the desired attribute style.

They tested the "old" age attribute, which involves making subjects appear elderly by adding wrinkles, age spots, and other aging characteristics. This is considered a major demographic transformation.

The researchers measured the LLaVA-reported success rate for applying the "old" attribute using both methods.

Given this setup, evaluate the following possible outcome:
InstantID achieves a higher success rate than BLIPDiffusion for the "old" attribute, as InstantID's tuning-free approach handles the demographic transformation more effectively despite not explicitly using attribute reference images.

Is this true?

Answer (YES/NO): NO